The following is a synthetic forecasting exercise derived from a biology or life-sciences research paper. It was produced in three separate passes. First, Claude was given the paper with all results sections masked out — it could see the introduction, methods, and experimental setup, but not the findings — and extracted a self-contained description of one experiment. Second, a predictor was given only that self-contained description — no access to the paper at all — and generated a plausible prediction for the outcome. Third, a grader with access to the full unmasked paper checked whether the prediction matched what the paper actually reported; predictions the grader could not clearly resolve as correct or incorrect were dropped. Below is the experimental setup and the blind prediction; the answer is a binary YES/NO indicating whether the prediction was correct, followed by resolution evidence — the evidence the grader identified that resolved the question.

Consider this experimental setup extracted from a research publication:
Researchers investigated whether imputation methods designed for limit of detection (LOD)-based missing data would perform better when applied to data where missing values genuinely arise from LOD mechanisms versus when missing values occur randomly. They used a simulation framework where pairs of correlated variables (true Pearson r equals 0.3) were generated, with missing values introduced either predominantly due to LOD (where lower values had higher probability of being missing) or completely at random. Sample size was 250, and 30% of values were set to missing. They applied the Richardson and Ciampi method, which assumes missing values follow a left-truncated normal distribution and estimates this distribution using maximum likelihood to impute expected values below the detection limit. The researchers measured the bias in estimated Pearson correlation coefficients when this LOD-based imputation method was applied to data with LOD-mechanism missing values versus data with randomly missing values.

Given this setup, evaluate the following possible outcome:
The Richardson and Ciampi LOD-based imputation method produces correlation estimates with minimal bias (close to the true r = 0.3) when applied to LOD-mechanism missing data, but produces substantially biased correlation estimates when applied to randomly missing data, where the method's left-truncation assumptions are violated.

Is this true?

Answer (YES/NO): NO